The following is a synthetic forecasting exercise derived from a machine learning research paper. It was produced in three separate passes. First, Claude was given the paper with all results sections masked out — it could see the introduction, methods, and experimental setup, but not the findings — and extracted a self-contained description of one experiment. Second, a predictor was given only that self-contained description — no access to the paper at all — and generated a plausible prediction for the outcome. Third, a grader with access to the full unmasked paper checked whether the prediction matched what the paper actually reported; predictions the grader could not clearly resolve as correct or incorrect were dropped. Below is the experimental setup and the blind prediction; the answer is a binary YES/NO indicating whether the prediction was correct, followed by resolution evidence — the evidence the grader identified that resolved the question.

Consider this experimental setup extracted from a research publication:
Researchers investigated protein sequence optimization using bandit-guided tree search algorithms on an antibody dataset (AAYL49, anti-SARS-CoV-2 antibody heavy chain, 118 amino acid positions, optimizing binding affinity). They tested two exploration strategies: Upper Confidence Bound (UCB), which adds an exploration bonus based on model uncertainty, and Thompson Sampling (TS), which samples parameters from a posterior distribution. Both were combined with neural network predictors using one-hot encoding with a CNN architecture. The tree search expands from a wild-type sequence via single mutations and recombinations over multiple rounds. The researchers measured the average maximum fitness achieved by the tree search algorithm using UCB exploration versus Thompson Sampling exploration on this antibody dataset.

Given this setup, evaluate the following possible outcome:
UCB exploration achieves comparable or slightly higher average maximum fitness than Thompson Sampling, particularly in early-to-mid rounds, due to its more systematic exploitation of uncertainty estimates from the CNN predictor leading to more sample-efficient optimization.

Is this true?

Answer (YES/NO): NO